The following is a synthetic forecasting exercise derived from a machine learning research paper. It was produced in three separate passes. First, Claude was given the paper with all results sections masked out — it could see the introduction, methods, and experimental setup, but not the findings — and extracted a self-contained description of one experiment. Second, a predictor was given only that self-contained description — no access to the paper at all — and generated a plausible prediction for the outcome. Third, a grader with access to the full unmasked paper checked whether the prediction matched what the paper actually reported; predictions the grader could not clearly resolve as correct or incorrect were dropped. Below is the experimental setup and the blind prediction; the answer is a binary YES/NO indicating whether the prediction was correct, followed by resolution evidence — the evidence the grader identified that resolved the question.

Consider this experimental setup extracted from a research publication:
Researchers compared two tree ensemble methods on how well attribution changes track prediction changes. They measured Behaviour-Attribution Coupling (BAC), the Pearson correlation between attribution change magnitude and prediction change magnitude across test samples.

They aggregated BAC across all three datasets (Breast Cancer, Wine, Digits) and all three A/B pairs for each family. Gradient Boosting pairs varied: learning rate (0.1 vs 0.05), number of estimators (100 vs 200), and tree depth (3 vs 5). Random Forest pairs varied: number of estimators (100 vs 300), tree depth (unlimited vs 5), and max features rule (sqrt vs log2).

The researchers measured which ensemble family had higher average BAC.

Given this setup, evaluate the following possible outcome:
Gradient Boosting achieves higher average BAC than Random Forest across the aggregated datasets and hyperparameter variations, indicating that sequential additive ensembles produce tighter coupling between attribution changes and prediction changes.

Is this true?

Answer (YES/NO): NO